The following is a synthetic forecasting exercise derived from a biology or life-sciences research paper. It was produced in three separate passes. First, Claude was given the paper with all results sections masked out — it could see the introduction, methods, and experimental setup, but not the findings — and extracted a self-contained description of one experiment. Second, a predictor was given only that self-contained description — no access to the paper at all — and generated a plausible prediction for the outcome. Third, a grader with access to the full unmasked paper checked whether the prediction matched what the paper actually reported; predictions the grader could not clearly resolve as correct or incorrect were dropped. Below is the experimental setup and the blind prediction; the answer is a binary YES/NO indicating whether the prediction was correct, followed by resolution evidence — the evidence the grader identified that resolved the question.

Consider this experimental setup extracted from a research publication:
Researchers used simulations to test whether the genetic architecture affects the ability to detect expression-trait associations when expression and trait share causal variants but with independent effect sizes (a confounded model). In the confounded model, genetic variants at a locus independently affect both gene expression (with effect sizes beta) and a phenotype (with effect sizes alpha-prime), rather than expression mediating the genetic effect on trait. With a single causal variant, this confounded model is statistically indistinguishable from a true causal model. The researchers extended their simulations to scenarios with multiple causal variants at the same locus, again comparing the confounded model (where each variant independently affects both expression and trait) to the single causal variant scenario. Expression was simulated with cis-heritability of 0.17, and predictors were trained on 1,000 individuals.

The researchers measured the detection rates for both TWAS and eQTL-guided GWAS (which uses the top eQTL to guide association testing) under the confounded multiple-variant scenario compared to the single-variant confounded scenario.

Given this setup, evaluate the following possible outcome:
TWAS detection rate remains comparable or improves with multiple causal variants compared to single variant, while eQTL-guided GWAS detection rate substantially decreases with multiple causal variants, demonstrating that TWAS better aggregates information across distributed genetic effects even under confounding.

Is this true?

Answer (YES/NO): NO